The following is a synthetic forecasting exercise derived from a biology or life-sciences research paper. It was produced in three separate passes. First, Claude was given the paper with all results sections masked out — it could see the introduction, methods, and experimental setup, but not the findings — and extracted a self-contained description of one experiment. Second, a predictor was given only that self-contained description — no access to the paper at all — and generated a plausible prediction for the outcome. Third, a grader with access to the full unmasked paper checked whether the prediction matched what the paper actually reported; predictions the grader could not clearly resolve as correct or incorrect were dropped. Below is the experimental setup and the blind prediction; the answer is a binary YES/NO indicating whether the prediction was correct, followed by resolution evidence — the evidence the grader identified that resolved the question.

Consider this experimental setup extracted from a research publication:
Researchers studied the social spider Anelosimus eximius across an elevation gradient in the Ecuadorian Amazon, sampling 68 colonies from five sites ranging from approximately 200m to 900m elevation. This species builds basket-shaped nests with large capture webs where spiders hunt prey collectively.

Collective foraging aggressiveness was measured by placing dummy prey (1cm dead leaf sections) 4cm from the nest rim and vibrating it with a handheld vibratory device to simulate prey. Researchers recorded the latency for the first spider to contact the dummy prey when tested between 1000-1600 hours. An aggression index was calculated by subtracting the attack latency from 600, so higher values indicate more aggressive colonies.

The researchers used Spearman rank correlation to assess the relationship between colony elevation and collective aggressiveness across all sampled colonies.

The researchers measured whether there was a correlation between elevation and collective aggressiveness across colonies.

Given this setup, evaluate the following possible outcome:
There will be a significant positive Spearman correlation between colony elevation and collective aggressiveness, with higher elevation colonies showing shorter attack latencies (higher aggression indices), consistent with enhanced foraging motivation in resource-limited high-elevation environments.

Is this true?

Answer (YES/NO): NO